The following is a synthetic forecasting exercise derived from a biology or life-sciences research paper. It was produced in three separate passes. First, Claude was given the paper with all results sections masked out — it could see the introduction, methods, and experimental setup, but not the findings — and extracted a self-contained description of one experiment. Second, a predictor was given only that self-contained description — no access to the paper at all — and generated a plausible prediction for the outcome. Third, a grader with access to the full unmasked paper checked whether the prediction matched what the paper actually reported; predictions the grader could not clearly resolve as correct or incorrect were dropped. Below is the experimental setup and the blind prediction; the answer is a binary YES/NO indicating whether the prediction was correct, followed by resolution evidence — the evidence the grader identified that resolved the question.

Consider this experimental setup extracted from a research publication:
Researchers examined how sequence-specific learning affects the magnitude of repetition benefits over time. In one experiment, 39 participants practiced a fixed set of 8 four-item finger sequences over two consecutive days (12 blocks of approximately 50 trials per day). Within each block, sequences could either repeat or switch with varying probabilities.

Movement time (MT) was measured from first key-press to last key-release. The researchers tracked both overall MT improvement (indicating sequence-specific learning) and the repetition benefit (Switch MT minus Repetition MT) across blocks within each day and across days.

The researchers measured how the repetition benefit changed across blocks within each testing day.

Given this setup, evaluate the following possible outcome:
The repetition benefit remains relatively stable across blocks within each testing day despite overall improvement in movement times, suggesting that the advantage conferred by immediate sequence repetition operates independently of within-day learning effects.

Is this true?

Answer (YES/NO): NO